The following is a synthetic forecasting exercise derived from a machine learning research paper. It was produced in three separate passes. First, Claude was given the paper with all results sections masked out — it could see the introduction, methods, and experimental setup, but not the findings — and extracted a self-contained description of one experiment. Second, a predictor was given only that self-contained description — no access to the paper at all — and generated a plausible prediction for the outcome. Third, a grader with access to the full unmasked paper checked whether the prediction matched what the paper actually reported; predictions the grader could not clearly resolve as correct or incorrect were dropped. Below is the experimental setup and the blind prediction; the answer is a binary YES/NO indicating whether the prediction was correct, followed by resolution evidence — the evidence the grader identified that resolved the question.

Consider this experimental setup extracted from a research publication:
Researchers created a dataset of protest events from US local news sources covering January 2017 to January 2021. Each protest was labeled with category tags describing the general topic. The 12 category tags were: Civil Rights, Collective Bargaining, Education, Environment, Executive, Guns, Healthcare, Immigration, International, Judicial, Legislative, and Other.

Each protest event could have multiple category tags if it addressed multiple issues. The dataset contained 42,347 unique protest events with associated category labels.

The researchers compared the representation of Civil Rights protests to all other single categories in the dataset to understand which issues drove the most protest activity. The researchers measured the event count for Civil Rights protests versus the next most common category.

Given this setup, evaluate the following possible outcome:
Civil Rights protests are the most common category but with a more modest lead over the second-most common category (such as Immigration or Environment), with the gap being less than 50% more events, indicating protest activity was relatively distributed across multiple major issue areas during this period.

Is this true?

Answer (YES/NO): NO